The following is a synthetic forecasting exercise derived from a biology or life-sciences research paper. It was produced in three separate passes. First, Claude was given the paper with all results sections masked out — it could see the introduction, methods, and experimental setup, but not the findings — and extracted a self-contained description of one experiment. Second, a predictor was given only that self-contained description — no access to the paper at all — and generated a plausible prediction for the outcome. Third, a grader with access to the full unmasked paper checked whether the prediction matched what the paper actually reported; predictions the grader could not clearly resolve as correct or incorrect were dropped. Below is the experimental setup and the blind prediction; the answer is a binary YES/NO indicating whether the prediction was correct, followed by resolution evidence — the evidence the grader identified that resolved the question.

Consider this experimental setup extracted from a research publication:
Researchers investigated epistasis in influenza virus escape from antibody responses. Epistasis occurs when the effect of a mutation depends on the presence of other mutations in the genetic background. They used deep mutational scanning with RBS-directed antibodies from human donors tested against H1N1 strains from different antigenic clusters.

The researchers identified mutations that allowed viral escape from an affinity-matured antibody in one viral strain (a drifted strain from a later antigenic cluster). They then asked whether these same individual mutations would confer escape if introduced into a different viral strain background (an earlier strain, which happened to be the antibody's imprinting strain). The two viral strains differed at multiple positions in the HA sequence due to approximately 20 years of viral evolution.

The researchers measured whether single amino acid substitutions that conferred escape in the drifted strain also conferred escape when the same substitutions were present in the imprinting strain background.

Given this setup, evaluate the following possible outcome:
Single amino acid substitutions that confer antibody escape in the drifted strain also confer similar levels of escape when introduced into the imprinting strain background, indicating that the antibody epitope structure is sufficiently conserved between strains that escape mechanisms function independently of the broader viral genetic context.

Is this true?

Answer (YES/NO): NO